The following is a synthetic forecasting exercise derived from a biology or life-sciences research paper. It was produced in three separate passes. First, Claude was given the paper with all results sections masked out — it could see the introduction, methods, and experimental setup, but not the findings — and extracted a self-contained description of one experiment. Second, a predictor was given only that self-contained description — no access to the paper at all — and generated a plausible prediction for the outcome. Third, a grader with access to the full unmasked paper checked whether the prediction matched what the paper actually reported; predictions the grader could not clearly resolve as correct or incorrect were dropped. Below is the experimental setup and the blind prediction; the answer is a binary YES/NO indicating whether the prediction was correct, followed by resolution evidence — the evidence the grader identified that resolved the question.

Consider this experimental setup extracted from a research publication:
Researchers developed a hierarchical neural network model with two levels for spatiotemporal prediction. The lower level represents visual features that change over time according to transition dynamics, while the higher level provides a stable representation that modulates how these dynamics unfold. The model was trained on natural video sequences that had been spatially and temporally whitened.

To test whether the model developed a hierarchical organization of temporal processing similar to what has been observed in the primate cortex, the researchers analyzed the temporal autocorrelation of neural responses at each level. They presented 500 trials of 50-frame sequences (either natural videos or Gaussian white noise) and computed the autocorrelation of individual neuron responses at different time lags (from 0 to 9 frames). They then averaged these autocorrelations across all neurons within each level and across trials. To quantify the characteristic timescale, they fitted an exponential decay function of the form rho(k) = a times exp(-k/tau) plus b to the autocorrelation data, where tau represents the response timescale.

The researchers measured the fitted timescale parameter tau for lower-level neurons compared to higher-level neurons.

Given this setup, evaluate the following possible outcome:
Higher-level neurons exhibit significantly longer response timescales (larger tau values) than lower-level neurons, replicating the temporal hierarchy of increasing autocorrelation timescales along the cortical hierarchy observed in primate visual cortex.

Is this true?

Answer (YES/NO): YES